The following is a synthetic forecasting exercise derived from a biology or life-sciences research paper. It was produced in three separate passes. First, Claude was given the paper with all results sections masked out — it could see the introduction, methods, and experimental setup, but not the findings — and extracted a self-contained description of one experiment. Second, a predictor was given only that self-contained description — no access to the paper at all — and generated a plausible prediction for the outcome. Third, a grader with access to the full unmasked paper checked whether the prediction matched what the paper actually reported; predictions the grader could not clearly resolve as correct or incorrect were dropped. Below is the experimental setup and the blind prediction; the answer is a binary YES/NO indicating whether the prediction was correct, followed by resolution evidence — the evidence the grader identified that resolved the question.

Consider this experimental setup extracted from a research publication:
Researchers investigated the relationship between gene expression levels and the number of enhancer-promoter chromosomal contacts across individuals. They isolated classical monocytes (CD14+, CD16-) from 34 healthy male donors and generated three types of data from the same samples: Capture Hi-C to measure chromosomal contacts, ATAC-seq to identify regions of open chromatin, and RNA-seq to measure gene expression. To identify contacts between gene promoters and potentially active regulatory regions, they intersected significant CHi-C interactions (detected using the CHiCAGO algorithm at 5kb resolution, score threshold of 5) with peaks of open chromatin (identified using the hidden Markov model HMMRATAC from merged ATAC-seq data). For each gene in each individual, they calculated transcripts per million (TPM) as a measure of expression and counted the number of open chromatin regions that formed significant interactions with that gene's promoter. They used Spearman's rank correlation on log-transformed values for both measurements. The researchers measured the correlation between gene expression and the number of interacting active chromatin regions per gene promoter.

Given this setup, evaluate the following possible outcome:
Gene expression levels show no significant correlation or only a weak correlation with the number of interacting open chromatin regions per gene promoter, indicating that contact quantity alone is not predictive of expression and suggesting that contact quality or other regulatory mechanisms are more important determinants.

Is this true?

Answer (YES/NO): NO